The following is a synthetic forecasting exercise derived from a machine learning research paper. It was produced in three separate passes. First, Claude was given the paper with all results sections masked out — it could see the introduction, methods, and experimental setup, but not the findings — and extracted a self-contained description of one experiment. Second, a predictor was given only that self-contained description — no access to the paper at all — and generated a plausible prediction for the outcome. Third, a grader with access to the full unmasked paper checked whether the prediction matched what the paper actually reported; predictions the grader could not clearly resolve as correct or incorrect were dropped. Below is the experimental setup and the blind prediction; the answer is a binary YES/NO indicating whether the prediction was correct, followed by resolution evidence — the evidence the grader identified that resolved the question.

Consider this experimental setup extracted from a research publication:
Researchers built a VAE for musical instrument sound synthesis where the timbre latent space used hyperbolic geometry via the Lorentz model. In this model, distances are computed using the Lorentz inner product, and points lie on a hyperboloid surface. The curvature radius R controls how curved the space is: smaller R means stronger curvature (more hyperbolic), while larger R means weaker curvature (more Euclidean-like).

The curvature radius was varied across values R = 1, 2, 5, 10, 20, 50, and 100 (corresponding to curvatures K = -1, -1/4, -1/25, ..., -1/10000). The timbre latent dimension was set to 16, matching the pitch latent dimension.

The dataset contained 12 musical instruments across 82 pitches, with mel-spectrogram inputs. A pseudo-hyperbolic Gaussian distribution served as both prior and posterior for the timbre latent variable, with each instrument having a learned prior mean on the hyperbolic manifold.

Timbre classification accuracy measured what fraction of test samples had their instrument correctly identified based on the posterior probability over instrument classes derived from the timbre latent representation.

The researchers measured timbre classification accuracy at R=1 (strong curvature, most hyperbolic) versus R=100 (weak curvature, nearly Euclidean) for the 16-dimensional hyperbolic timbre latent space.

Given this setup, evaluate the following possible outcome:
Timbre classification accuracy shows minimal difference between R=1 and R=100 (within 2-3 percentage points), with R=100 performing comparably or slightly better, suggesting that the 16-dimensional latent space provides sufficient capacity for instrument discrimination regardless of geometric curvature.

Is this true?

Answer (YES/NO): YES